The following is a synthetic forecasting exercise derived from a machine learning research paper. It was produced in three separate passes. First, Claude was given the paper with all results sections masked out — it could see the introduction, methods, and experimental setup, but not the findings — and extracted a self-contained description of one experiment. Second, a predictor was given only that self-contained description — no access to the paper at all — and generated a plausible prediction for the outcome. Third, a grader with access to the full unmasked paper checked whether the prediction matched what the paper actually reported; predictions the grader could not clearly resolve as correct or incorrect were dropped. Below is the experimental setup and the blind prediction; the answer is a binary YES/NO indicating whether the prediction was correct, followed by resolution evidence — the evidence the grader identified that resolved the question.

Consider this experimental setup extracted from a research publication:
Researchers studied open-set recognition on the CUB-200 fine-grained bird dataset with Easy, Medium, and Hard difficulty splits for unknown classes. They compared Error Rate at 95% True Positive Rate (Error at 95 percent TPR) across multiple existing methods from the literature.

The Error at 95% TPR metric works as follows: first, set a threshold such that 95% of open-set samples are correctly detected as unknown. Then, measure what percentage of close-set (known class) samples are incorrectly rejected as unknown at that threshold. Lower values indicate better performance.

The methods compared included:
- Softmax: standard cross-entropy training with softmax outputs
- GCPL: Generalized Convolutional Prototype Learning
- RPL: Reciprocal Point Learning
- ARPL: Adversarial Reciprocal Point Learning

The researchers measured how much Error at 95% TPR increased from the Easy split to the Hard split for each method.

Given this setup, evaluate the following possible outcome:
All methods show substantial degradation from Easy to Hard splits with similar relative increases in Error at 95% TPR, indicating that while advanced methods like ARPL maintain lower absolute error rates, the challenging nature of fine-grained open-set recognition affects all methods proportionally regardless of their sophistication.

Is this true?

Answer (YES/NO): NO